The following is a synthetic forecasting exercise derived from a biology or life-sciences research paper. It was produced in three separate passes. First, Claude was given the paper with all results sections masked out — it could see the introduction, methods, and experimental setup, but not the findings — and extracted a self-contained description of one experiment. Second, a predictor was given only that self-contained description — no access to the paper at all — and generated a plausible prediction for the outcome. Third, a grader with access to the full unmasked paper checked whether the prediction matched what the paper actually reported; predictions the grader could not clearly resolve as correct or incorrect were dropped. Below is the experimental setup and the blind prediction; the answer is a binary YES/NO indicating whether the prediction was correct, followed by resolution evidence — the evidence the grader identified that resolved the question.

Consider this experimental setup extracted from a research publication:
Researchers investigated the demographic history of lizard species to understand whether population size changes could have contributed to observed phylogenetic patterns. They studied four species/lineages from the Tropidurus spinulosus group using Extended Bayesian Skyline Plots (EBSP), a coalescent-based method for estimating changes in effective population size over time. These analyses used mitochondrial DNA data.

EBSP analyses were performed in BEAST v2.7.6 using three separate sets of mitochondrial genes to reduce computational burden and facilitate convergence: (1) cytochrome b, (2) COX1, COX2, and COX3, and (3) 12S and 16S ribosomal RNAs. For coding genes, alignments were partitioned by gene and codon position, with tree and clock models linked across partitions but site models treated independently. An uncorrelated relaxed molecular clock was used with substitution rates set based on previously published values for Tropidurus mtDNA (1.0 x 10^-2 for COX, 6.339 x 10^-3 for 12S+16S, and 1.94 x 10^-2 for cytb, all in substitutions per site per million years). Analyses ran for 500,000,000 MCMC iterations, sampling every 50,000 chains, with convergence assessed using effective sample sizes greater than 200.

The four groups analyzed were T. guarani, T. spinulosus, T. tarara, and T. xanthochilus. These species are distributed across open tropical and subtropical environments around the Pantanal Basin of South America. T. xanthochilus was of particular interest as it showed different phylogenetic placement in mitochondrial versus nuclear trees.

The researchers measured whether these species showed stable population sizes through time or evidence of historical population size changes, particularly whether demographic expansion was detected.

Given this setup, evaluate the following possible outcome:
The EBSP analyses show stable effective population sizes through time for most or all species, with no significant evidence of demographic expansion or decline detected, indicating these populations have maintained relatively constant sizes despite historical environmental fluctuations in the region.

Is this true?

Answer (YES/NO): NO